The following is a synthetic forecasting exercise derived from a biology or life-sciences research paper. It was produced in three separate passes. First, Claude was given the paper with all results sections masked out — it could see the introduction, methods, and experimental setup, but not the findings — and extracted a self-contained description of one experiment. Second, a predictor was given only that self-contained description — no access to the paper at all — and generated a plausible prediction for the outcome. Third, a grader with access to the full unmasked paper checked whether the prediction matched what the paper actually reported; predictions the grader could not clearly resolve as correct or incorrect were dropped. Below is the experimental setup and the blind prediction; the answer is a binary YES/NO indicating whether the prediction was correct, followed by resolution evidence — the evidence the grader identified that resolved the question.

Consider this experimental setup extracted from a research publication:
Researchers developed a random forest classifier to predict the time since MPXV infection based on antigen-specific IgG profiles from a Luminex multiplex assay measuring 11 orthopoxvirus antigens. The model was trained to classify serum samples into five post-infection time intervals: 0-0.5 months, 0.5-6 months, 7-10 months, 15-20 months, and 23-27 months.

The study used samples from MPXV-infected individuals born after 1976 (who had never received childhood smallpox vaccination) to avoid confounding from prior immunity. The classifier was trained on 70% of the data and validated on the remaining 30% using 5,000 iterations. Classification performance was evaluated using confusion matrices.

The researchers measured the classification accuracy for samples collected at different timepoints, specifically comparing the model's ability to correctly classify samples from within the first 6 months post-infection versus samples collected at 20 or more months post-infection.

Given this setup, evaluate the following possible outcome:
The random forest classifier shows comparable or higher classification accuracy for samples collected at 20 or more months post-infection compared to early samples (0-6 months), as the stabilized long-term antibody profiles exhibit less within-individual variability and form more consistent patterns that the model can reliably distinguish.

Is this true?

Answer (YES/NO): NO